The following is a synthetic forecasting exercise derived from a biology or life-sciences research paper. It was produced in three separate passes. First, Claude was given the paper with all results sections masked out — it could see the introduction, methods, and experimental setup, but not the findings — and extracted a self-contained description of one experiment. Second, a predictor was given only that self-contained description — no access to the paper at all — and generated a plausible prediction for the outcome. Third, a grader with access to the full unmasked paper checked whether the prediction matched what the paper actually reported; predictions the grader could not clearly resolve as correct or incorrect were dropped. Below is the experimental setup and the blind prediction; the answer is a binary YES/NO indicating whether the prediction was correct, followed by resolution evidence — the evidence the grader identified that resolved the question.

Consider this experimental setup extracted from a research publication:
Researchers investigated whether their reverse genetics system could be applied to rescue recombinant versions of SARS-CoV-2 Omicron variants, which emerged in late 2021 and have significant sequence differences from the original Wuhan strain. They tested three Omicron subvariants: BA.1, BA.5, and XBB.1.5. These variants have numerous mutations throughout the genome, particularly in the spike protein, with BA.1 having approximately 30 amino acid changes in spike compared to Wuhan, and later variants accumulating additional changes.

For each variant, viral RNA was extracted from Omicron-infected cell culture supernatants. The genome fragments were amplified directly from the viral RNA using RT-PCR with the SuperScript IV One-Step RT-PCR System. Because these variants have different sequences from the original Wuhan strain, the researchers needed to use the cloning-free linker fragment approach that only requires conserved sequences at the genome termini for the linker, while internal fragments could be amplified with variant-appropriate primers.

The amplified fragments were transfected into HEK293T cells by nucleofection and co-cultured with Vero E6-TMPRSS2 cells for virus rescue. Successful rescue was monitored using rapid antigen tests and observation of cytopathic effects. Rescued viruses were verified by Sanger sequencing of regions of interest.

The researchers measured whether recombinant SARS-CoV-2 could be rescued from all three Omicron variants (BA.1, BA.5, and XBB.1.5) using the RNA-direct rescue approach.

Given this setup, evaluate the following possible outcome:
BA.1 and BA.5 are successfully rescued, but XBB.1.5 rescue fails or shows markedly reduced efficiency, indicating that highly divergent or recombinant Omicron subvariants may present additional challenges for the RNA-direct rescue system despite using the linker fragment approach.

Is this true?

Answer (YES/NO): NO